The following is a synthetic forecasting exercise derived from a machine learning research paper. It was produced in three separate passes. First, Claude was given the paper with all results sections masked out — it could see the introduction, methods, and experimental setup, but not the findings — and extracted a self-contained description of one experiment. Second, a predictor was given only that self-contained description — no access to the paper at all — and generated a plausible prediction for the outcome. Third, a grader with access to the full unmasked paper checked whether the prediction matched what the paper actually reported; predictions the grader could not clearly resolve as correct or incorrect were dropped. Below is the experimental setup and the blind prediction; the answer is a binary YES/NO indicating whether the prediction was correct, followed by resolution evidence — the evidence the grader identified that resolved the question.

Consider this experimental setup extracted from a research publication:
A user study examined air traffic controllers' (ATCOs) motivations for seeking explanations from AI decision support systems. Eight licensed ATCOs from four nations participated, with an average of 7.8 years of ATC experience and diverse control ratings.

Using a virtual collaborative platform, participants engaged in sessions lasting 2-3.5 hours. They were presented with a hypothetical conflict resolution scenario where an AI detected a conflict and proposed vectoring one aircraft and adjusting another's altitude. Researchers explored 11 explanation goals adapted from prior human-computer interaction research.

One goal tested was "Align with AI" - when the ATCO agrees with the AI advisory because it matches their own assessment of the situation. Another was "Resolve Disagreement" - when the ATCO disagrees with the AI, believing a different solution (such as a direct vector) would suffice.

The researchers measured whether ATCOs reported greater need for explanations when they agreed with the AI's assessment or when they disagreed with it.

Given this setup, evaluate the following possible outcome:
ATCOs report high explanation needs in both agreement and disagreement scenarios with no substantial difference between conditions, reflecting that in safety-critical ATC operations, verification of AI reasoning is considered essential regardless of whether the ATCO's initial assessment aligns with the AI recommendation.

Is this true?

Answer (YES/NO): NO